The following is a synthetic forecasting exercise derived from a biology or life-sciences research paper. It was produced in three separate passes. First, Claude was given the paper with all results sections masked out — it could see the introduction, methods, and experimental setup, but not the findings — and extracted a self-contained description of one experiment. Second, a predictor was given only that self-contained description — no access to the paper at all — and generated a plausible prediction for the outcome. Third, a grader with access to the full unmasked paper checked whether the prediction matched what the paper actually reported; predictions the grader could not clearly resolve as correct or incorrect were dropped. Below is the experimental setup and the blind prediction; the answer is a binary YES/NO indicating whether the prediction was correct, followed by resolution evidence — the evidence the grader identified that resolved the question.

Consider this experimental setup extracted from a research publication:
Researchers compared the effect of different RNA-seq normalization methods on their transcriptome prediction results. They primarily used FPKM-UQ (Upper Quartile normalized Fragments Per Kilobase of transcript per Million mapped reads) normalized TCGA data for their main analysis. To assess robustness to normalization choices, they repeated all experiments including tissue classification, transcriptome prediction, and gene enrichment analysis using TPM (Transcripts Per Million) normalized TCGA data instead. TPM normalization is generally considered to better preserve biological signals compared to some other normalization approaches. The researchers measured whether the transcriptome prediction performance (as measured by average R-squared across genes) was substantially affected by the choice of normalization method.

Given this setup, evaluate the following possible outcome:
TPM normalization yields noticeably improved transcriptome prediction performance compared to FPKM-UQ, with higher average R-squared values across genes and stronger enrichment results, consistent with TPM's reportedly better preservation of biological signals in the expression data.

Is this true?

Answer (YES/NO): NO